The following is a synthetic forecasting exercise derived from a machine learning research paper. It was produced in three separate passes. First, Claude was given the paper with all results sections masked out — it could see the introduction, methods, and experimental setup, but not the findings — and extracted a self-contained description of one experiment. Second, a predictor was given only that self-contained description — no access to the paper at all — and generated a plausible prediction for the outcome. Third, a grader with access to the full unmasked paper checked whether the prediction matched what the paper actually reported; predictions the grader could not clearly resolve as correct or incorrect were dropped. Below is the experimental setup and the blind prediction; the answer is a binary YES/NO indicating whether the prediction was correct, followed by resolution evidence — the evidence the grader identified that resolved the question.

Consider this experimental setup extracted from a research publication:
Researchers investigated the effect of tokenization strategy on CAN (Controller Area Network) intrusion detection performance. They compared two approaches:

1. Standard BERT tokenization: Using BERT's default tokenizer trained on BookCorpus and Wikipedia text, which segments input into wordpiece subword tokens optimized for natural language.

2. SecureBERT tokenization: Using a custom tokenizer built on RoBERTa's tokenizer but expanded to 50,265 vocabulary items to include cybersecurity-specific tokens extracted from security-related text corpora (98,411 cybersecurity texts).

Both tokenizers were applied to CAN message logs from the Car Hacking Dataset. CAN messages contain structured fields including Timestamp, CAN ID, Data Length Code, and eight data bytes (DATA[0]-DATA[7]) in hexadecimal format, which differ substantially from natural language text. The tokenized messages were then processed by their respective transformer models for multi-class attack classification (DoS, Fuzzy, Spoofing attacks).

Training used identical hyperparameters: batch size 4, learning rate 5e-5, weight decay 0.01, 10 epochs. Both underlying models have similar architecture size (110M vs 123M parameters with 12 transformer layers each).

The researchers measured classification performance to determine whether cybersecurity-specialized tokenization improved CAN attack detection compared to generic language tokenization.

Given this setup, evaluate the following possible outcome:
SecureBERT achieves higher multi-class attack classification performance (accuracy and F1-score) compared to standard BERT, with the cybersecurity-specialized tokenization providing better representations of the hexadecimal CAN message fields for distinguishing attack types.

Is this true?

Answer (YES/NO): NO